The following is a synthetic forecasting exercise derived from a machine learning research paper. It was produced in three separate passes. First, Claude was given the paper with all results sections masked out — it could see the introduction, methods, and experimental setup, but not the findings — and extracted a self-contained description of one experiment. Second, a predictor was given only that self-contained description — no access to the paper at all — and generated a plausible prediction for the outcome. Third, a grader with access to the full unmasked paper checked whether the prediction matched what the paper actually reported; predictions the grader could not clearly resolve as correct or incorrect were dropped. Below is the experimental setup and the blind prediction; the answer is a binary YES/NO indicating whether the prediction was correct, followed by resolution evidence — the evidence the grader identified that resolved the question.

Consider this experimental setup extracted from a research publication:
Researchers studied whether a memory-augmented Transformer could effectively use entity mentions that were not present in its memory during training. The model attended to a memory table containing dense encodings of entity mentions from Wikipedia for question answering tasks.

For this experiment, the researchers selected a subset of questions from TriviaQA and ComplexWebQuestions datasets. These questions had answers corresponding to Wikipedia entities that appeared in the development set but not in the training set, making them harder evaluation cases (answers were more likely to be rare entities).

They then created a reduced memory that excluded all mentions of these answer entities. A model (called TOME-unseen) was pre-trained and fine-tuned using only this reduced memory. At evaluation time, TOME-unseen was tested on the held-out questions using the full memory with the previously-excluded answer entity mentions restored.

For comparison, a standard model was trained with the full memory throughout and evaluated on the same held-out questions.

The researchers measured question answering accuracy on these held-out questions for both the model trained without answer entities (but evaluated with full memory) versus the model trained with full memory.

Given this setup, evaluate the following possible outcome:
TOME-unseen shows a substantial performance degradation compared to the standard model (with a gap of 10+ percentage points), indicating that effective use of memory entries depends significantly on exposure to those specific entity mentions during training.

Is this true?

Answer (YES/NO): NO